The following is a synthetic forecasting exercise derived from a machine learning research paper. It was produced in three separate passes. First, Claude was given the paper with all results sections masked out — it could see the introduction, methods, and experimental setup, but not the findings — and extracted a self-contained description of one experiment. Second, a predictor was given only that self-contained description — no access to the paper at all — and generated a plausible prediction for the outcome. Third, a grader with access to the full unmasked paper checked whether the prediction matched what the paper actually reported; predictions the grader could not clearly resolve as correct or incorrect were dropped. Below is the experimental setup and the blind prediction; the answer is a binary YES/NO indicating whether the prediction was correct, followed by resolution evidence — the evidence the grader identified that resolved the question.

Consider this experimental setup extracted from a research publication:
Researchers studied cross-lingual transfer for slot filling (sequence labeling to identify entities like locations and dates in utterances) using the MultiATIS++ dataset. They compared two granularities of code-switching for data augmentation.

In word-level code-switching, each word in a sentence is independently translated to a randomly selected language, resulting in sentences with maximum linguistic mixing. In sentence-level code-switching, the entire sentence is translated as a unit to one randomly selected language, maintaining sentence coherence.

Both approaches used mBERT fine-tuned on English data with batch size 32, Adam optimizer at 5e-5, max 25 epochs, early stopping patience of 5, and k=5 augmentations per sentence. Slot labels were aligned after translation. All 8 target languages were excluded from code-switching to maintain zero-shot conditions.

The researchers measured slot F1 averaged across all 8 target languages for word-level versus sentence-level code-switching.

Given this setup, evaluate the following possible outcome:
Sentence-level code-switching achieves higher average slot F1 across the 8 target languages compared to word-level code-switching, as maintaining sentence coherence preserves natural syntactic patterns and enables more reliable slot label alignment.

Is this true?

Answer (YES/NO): YES